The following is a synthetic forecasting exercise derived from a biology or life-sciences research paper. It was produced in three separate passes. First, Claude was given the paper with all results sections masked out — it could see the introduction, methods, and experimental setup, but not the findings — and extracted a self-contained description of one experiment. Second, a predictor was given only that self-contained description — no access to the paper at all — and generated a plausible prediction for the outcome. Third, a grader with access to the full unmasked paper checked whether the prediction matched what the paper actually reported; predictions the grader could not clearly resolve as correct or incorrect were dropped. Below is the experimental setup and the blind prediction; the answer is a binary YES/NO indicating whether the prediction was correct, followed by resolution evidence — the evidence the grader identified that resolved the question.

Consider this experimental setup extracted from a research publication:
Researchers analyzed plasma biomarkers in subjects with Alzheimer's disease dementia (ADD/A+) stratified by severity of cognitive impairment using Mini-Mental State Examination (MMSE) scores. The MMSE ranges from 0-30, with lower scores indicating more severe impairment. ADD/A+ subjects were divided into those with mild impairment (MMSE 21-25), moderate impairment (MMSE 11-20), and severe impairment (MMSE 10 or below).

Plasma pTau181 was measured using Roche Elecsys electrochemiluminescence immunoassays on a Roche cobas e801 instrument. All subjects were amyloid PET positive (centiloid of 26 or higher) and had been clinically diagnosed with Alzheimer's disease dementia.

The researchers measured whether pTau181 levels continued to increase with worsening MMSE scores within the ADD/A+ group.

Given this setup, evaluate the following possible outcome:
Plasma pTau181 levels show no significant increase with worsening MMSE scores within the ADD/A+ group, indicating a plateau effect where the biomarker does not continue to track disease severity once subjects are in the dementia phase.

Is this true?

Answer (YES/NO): YES